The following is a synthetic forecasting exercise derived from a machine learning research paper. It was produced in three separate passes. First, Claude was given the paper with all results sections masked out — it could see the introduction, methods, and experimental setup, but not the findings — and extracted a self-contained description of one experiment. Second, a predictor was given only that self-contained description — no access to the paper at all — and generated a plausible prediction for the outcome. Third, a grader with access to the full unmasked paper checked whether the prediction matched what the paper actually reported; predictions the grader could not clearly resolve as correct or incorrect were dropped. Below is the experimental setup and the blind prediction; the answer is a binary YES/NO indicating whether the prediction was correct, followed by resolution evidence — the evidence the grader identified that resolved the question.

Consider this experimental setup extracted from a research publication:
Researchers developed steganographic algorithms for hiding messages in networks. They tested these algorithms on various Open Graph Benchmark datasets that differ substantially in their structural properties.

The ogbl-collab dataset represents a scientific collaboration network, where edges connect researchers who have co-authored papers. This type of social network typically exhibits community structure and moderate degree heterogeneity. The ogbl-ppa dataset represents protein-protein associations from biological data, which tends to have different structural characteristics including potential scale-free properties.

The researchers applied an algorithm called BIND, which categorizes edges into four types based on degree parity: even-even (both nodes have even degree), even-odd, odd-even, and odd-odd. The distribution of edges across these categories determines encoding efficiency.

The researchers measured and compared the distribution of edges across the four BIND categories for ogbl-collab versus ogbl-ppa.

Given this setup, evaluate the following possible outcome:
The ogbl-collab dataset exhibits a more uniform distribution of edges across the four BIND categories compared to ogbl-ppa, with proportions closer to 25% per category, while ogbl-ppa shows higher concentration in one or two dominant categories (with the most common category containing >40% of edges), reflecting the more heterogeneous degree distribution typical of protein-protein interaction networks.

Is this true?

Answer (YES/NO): NO